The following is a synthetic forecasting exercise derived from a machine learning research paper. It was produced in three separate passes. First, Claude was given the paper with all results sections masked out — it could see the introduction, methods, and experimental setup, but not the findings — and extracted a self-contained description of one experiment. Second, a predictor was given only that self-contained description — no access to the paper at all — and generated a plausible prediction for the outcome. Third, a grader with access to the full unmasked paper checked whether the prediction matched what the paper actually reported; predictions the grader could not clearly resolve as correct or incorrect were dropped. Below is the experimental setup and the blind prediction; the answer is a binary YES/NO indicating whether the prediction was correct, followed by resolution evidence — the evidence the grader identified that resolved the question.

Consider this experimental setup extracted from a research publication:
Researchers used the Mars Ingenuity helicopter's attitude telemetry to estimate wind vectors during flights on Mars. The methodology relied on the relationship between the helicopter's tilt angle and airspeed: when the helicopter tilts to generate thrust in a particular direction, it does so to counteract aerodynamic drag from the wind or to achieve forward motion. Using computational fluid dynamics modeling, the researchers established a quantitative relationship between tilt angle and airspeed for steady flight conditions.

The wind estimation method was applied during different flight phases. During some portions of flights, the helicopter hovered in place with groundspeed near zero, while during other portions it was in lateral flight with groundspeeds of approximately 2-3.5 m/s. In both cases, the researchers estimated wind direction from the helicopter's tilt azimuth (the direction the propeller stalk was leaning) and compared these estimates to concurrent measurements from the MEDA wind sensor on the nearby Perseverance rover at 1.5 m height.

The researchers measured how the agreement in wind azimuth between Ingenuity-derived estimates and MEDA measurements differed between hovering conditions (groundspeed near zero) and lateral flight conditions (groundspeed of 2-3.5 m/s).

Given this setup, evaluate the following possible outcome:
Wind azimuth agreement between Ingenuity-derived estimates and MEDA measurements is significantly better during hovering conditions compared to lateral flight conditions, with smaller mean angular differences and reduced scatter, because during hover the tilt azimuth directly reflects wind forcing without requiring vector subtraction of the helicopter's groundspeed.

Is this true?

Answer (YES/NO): YES